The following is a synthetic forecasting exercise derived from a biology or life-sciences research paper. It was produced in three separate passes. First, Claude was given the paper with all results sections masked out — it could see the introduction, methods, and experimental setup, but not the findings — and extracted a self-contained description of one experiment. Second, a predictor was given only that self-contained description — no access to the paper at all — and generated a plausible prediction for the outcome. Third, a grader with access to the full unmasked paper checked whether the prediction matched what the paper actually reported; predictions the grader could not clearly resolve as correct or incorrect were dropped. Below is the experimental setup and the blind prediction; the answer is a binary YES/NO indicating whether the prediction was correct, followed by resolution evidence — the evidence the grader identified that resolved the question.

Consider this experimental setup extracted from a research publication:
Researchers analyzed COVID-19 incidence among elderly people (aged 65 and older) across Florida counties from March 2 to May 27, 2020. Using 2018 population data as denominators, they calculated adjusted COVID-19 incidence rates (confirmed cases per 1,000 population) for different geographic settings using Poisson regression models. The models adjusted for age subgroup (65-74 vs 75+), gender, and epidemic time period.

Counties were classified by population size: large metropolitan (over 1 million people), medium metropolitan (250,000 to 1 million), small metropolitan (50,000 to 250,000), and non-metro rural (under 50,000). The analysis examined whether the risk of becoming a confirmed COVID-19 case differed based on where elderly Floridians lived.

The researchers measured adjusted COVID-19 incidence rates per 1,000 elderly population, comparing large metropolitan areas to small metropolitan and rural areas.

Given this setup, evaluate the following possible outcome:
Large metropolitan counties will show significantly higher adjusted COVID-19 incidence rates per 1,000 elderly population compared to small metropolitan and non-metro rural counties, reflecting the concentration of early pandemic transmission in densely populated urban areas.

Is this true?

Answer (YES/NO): NO